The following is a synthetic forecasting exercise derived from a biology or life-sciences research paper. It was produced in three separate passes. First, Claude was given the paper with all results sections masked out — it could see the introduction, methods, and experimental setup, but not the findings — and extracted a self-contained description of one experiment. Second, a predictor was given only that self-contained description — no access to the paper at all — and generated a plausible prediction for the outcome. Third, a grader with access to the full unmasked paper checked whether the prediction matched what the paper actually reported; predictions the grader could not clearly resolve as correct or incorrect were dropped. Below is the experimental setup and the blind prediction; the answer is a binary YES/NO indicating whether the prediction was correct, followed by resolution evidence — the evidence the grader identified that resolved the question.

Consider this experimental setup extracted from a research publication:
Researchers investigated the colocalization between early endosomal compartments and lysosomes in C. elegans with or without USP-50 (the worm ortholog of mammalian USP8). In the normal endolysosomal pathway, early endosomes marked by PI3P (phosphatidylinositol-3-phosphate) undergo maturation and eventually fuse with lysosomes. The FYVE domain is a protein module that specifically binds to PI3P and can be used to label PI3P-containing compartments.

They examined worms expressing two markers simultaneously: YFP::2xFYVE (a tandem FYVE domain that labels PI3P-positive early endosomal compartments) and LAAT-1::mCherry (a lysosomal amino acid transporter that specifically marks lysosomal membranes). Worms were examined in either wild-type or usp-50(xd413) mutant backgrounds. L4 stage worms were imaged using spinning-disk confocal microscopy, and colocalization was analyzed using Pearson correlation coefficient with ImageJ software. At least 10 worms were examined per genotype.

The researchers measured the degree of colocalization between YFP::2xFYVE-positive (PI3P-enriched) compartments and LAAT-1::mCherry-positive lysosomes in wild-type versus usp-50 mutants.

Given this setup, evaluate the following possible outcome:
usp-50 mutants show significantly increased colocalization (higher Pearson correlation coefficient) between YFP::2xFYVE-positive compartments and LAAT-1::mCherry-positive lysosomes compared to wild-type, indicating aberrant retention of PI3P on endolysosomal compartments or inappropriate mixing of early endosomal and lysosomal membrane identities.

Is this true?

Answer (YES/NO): NO